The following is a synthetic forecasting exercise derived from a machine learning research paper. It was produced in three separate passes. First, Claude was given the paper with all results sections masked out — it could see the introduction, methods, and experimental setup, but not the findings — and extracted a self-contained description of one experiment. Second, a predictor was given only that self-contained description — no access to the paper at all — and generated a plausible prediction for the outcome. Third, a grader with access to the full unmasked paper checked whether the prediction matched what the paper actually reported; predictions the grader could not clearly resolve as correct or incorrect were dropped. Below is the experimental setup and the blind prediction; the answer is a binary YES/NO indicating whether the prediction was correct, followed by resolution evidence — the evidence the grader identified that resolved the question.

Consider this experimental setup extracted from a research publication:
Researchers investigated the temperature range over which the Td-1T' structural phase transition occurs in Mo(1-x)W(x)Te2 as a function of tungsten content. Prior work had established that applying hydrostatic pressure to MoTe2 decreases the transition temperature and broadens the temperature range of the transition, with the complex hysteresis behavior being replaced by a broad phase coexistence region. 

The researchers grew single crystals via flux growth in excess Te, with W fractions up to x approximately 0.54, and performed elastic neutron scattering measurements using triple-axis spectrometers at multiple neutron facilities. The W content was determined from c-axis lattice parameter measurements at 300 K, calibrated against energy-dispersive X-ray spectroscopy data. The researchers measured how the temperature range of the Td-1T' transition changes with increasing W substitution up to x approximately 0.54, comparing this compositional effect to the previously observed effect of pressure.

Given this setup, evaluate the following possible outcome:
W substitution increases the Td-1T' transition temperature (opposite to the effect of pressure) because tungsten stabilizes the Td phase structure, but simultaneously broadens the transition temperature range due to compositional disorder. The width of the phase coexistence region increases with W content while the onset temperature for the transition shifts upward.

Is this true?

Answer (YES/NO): NO